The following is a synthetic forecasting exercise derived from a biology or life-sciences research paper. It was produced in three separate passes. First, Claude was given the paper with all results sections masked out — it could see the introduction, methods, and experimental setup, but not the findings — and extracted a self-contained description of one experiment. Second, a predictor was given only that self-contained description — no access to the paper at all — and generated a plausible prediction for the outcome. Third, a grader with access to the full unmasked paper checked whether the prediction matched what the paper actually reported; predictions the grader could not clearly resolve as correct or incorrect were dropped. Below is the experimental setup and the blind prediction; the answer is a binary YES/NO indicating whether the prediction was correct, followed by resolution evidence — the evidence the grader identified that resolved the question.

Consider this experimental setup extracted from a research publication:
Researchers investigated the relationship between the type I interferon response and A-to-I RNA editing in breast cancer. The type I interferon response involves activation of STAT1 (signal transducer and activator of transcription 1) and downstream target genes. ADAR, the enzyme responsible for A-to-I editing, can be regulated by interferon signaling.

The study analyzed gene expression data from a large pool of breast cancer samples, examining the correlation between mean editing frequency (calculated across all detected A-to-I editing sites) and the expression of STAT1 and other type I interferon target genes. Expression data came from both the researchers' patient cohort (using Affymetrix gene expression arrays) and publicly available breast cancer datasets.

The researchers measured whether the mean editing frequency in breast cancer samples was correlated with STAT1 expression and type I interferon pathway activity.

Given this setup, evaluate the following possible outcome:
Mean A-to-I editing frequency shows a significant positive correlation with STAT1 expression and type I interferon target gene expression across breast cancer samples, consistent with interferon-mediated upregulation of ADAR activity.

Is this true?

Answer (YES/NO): YES